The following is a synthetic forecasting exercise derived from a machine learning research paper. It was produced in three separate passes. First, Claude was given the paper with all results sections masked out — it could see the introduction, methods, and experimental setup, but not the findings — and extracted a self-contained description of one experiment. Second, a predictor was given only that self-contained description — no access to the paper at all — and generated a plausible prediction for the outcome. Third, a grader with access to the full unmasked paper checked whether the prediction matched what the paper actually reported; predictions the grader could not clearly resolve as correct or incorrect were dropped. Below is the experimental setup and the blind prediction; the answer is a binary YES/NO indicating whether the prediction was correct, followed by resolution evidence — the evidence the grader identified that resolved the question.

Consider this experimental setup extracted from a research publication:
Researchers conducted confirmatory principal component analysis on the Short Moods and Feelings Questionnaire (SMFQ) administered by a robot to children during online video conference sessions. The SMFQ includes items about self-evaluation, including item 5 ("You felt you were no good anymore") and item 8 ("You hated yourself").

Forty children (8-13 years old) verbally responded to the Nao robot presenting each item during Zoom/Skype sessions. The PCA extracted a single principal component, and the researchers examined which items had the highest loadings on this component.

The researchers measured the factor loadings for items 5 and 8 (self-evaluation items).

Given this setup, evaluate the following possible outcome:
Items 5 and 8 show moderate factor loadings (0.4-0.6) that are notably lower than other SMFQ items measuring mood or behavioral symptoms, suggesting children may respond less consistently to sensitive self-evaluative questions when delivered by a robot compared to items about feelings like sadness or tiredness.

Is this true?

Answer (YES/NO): NO